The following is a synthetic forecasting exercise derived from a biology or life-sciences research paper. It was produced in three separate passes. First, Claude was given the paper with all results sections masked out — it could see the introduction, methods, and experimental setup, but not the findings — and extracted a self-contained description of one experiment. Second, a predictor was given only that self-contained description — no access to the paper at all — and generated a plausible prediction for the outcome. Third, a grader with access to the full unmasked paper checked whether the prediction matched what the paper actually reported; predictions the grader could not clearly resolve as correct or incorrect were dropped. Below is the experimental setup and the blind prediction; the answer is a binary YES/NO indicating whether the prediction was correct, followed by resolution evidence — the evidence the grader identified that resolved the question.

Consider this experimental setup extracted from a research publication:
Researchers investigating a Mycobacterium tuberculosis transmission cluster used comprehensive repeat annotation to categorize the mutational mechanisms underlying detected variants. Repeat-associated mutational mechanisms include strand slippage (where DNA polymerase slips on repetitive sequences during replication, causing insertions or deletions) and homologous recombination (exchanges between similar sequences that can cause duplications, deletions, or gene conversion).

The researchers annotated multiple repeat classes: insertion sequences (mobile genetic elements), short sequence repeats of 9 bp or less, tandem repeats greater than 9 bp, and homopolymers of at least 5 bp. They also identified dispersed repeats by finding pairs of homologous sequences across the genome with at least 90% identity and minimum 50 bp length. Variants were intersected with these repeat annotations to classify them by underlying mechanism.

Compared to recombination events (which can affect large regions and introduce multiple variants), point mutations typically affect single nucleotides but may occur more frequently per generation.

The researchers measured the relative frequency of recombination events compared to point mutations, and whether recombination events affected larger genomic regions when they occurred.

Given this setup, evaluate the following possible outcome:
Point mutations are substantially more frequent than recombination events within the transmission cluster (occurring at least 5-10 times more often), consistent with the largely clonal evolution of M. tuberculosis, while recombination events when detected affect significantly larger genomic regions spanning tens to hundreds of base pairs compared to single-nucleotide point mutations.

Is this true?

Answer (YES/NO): NO